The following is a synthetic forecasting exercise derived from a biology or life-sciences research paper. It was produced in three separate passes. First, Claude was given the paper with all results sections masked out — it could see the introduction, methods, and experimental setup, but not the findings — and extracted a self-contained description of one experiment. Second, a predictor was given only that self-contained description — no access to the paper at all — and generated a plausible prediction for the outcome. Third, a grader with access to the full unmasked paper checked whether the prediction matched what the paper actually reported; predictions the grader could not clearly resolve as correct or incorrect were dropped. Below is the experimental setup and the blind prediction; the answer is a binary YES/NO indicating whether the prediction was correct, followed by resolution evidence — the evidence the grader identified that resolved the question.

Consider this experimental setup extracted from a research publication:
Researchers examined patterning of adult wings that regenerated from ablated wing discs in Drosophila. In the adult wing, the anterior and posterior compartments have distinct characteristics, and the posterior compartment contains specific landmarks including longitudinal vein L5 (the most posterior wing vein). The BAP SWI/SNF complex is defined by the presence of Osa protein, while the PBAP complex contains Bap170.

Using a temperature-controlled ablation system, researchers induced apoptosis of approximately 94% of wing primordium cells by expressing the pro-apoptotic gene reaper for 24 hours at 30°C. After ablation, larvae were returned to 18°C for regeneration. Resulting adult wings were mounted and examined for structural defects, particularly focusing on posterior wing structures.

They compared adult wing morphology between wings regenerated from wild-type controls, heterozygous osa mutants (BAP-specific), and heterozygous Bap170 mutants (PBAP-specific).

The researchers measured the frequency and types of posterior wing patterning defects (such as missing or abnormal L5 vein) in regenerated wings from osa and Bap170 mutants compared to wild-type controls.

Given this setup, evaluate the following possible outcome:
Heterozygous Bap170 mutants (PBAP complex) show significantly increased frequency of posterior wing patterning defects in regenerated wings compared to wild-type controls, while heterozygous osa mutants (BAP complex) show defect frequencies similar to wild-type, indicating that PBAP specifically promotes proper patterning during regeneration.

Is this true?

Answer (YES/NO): NO